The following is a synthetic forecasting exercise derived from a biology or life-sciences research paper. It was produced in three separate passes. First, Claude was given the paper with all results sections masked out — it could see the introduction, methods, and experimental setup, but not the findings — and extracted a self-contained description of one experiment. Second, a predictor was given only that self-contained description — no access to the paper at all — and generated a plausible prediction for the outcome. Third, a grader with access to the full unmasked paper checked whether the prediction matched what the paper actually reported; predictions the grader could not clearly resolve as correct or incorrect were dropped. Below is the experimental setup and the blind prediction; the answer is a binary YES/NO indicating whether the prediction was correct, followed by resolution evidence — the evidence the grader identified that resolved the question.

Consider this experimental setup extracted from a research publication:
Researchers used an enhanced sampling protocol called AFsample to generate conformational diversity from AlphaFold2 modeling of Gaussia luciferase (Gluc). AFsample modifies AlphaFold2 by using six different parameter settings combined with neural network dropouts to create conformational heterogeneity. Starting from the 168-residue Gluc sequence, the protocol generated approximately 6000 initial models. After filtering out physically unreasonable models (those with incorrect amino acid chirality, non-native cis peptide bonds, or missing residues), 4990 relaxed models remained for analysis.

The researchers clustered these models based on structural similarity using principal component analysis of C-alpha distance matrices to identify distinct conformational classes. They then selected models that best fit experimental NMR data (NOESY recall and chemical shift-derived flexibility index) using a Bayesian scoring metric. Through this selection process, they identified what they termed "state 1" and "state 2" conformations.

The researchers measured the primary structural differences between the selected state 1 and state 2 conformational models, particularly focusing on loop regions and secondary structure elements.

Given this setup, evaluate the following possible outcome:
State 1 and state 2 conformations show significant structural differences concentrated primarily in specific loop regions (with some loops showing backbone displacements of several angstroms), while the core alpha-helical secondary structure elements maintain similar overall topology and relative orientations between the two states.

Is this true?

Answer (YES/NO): NO